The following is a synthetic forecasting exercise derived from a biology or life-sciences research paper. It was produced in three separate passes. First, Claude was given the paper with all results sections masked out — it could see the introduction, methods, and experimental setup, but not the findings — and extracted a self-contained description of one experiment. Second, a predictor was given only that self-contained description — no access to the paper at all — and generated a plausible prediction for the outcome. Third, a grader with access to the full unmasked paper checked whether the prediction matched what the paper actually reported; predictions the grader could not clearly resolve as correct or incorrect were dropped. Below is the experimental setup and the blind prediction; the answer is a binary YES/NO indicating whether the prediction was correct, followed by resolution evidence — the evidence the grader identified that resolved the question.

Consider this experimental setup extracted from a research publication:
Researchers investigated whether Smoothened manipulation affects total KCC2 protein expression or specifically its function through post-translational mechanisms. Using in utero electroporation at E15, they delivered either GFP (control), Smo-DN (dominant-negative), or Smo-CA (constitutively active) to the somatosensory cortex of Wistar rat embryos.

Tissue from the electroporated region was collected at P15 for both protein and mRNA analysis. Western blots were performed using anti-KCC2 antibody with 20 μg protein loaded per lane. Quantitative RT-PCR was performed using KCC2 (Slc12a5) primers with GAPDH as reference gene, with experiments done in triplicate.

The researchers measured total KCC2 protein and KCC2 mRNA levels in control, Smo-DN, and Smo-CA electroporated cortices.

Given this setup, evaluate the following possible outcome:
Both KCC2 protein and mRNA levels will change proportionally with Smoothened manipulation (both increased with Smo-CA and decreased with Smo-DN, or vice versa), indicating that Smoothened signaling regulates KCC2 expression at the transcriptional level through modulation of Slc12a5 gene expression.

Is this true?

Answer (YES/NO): NO